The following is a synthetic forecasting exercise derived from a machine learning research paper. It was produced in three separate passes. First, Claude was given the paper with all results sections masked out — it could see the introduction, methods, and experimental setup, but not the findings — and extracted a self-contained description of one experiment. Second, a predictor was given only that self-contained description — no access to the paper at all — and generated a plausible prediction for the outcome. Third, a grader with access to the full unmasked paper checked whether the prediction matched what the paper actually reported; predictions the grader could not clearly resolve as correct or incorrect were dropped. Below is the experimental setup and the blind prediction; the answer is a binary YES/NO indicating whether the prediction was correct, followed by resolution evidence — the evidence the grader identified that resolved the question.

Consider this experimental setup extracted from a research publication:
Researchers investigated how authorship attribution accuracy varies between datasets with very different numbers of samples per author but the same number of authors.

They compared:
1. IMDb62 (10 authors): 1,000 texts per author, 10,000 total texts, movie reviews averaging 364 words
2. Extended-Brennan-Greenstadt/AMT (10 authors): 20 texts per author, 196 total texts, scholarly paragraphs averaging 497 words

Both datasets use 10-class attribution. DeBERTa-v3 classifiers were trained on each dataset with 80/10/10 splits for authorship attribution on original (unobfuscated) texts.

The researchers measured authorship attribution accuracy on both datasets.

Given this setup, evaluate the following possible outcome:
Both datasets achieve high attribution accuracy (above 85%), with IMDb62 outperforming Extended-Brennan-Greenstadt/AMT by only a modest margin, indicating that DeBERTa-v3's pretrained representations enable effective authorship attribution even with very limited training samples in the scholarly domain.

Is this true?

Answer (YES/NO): NO